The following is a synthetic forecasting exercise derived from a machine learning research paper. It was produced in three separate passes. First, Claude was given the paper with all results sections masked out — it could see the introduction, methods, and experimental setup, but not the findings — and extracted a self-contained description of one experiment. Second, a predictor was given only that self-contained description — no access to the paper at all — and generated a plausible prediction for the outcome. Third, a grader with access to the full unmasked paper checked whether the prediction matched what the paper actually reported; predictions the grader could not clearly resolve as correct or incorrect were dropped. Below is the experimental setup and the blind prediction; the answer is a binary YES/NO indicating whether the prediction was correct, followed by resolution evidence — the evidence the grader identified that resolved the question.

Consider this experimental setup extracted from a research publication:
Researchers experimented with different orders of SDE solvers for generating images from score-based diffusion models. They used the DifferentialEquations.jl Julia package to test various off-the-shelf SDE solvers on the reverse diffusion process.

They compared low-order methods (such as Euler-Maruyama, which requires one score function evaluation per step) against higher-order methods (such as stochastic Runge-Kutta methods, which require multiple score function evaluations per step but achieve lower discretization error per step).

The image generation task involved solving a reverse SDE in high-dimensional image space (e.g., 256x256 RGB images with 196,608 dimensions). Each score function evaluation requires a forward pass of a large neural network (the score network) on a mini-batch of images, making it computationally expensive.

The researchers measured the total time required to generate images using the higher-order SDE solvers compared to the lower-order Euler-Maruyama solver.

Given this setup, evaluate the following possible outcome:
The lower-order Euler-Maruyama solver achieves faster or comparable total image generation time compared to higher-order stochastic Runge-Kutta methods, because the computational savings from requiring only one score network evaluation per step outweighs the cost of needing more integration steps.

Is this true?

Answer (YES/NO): YES